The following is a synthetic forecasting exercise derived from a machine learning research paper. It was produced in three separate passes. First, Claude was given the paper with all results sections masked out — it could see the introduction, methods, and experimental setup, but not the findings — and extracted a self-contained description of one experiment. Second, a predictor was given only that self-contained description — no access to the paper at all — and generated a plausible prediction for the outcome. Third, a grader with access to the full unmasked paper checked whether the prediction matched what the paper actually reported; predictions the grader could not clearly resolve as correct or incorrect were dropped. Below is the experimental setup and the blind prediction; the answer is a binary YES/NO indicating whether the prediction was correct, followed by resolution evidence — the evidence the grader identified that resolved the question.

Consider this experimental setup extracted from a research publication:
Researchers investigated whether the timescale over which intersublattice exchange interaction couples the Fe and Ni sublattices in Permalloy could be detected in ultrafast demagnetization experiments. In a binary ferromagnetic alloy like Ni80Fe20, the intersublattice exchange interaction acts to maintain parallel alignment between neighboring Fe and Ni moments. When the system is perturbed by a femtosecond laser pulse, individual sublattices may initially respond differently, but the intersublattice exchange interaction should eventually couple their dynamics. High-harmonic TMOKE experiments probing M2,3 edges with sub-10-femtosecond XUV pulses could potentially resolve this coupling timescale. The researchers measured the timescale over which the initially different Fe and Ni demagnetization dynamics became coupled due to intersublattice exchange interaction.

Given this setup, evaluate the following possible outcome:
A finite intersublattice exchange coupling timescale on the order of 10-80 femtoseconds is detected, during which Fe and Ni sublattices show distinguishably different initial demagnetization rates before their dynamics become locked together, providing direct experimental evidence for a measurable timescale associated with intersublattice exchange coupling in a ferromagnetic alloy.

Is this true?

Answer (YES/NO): NO